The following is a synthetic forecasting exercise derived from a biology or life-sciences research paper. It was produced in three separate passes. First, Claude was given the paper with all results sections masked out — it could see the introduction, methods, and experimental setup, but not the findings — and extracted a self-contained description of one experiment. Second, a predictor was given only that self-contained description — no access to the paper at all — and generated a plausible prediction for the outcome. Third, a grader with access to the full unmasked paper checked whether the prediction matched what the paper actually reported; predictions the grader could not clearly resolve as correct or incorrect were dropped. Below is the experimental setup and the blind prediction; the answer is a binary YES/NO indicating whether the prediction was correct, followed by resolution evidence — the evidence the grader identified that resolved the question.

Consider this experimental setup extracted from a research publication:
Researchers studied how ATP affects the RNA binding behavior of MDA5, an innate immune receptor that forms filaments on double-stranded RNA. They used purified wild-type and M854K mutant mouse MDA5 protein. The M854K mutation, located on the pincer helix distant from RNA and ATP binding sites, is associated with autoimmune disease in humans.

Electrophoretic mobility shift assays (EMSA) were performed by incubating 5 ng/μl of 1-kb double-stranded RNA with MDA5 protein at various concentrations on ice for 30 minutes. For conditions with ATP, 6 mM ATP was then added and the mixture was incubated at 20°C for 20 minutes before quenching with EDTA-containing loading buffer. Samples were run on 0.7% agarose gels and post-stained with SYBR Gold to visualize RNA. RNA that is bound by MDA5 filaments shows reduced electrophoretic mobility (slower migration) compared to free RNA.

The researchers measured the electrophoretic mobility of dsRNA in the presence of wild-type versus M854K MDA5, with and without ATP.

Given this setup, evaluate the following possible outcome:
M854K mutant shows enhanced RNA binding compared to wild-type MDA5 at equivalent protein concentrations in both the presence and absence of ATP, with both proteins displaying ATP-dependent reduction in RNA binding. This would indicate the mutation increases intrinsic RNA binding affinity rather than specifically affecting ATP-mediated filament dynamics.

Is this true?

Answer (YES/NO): NO